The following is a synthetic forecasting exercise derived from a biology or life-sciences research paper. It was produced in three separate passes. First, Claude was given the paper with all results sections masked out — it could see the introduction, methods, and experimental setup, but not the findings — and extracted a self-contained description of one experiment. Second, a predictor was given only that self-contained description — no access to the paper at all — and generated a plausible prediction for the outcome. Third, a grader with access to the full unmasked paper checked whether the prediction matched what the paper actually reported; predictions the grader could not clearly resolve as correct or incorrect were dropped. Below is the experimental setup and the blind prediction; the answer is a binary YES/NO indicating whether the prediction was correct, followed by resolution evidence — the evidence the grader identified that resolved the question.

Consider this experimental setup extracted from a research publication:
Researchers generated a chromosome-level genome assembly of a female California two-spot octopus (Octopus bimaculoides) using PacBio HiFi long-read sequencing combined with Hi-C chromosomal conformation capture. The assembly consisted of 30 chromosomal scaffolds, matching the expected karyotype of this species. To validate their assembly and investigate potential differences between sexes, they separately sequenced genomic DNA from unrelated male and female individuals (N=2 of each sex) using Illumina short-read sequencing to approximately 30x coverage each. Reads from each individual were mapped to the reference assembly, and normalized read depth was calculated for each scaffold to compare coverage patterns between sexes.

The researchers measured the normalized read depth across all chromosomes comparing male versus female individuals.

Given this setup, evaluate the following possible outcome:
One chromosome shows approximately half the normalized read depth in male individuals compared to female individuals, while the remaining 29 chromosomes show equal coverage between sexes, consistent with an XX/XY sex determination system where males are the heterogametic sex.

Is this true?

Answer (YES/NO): NO